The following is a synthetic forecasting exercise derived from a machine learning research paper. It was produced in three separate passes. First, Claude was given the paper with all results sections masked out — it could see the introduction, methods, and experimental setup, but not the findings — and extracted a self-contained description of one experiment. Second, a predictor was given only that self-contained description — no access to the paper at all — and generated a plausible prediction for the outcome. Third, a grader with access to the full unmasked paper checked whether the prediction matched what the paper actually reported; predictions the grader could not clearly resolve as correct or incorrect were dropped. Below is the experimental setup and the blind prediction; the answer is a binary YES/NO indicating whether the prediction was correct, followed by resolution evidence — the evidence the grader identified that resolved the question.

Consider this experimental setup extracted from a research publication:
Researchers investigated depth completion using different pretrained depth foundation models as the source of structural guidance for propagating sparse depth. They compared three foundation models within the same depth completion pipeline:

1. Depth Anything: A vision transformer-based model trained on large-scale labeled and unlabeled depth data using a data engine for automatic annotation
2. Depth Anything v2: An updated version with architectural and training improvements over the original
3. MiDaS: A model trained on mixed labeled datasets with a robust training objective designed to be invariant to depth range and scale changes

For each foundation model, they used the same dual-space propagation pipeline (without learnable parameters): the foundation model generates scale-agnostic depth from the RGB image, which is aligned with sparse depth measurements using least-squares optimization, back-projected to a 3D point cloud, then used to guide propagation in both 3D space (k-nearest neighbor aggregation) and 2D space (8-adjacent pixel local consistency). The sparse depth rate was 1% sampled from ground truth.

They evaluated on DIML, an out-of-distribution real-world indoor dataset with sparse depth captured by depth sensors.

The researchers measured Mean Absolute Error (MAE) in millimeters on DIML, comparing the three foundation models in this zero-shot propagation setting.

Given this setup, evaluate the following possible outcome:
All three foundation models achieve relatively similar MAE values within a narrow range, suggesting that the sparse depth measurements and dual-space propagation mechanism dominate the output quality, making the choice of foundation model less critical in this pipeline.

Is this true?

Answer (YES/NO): NO